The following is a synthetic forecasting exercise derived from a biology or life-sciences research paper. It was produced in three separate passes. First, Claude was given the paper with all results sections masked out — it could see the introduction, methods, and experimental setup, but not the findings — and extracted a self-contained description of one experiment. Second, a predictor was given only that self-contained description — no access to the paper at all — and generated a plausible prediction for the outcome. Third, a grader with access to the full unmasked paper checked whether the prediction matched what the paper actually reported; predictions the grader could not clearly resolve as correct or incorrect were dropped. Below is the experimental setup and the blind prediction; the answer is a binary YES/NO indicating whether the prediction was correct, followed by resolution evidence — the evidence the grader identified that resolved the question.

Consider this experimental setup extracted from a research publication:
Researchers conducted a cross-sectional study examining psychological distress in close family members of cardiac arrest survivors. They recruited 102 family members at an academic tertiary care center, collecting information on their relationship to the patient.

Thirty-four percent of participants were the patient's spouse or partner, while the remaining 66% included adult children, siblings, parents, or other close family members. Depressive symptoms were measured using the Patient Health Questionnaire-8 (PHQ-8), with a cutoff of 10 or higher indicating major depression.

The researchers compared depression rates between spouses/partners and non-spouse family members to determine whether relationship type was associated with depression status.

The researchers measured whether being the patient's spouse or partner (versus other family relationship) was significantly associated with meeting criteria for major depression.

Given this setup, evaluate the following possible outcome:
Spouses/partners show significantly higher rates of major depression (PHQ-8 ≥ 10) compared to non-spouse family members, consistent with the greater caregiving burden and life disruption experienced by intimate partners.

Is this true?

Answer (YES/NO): NO